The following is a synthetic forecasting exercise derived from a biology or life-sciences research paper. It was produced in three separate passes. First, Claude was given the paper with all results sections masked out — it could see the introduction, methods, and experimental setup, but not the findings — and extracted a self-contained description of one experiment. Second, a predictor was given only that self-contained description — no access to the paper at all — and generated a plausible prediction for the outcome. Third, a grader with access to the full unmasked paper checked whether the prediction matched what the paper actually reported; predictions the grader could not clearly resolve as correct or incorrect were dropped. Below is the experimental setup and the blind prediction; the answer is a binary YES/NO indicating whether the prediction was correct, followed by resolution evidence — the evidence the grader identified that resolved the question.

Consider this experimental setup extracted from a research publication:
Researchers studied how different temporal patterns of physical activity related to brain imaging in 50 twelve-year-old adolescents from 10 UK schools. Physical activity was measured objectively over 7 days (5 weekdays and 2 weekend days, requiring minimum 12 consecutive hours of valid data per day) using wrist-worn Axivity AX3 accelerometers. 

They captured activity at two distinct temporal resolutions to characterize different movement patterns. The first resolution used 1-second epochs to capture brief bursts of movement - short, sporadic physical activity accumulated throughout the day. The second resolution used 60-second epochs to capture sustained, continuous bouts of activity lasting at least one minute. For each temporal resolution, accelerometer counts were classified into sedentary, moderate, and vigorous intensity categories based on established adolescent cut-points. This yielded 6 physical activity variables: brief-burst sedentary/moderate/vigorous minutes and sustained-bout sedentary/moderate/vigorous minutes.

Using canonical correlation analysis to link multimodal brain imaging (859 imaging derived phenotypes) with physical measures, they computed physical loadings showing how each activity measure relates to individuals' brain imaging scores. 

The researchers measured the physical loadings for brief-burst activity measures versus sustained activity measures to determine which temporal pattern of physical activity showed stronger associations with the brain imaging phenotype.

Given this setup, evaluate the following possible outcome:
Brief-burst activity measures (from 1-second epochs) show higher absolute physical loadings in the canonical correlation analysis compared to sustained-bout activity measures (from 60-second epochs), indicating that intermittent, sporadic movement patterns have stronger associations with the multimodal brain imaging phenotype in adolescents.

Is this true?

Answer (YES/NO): NO